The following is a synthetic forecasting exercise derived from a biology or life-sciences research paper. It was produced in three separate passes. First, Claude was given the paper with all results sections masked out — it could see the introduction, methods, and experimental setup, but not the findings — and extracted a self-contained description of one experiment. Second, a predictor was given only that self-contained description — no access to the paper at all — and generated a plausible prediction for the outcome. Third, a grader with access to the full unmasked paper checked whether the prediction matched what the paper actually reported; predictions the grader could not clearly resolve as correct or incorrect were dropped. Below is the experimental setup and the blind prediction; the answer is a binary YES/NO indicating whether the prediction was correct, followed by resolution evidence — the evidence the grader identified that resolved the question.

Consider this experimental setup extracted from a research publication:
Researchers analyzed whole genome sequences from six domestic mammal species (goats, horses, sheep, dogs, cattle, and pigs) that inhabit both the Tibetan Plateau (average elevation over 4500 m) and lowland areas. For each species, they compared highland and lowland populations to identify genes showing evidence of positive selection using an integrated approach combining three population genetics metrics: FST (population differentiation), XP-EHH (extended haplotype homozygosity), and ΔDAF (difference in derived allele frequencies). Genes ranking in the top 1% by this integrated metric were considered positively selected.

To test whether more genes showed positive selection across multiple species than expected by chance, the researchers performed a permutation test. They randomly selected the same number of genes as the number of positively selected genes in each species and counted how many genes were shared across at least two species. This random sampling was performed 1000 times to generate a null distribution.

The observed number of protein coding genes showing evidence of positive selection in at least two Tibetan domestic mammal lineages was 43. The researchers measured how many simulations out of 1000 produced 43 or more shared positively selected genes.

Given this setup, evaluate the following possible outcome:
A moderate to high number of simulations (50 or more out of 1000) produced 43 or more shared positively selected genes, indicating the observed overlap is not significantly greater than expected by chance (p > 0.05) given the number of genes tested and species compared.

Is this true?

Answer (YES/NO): NO